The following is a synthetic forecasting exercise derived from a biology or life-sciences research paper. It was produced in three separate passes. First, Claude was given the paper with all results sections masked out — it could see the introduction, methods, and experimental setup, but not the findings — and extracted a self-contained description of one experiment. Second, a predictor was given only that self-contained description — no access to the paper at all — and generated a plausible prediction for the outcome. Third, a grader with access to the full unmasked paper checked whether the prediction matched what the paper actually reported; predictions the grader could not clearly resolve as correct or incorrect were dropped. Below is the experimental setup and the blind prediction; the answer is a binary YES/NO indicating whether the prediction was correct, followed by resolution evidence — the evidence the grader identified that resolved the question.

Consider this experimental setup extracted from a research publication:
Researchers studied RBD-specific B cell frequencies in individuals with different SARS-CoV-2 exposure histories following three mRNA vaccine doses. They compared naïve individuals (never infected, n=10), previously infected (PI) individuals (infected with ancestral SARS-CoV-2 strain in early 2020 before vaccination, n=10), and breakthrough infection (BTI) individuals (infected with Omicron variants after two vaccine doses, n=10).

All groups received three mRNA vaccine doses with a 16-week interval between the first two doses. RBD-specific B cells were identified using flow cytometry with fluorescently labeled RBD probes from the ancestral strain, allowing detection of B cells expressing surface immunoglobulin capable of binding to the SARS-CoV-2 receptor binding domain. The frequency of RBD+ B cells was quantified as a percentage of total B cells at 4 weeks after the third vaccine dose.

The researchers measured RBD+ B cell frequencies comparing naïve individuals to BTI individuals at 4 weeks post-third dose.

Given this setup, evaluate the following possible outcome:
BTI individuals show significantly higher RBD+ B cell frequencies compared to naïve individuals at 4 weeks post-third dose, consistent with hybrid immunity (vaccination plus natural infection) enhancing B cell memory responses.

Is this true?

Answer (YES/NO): NO